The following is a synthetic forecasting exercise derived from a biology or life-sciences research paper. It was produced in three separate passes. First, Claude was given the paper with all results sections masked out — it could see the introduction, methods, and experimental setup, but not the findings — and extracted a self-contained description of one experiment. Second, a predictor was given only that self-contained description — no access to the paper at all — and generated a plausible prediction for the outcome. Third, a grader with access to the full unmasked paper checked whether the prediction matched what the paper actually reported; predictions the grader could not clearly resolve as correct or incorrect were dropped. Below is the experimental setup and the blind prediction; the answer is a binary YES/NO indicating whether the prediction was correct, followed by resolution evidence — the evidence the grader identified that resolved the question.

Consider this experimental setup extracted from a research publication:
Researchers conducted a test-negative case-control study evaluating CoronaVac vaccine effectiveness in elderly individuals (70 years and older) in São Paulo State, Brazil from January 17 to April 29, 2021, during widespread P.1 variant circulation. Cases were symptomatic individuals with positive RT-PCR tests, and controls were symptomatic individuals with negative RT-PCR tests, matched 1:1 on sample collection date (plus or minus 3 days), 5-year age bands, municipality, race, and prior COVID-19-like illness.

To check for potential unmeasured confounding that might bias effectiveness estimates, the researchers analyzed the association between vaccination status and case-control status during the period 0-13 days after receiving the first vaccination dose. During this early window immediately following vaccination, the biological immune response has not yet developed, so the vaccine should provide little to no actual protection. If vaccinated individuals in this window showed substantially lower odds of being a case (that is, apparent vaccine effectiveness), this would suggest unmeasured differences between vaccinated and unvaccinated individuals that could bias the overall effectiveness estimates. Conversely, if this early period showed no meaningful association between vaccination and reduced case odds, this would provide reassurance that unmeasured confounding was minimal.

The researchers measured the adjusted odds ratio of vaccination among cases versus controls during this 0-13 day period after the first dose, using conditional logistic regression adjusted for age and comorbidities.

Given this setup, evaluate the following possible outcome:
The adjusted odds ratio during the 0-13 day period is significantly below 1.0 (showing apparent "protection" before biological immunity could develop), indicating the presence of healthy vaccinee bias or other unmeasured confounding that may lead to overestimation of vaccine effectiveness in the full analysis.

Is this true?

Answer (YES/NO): NO